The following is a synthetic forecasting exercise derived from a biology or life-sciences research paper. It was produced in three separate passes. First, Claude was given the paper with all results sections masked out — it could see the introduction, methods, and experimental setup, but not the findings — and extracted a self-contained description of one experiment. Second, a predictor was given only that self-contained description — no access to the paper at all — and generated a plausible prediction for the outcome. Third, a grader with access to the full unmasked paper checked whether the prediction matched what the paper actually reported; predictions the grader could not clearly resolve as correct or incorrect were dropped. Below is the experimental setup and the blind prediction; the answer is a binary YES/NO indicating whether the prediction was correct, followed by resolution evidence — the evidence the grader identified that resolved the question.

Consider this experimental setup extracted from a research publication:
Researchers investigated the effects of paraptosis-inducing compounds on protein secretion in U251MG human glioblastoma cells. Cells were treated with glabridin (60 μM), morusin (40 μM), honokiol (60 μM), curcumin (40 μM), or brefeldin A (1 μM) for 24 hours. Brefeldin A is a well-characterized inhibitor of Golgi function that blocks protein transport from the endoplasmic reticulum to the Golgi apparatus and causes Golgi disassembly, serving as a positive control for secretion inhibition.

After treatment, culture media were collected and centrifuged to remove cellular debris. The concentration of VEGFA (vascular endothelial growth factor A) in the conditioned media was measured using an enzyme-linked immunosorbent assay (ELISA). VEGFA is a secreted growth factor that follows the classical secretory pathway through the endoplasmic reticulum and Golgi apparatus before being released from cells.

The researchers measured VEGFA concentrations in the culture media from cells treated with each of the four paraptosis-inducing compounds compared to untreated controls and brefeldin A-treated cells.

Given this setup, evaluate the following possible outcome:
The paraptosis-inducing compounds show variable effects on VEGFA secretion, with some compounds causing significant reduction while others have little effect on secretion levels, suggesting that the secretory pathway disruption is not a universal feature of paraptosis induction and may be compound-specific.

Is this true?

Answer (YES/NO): NO